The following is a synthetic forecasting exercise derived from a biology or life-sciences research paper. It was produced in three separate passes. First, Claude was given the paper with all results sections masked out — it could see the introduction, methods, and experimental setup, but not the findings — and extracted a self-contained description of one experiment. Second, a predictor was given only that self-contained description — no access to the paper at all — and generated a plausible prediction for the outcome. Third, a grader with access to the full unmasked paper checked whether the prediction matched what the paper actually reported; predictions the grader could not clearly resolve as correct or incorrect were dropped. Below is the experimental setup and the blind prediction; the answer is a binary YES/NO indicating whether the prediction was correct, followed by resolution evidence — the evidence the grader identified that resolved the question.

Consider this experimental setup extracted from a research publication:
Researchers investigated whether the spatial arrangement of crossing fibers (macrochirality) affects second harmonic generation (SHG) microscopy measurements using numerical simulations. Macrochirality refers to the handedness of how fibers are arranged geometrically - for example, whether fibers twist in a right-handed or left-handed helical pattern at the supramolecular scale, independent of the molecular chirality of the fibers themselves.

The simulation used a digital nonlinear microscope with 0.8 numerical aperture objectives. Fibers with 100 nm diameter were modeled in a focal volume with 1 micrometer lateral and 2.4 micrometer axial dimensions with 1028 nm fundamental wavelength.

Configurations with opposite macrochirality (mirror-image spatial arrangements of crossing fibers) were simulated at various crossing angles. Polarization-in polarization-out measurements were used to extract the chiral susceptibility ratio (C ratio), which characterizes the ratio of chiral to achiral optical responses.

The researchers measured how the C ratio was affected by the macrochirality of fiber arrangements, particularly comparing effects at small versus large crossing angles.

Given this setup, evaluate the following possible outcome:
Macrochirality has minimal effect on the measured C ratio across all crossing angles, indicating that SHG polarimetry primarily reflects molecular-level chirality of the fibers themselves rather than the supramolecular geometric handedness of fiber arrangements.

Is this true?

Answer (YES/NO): NO